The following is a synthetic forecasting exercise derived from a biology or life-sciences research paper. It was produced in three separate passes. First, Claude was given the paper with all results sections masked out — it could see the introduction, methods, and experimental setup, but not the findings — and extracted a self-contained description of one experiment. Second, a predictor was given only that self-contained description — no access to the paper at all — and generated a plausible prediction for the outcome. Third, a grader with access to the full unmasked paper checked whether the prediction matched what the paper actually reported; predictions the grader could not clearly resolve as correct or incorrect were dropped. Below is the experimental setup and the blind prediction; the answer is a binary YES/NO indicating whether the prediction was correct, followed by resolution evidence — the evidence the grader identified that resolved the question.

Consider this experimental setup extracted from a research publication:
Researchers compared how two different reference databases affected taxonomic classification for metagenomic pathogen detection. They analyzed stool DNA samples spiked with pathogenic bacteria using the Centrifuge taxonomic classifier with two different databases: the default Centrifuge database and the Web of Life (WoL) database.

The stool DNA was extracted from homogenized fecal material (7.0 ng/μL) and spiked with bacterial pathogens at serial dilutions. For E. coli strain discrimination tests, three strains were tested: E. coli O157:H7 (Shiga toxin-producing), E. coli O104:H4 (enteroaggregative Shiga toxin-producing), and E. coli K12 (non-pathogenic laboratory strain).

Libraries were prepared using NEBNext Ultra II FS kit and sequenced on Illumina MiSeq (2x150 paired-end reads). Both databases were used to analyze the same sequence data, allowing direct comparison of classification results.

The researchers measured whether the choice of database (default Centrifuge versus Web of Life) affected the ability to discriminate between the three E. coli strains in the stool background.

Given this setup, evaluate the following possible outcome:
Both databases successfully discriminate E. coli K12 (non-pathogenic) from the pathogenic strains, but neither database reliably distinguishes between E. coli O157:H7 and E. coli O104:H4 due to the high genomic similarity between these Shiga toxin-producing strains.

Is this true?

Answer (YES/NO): NO